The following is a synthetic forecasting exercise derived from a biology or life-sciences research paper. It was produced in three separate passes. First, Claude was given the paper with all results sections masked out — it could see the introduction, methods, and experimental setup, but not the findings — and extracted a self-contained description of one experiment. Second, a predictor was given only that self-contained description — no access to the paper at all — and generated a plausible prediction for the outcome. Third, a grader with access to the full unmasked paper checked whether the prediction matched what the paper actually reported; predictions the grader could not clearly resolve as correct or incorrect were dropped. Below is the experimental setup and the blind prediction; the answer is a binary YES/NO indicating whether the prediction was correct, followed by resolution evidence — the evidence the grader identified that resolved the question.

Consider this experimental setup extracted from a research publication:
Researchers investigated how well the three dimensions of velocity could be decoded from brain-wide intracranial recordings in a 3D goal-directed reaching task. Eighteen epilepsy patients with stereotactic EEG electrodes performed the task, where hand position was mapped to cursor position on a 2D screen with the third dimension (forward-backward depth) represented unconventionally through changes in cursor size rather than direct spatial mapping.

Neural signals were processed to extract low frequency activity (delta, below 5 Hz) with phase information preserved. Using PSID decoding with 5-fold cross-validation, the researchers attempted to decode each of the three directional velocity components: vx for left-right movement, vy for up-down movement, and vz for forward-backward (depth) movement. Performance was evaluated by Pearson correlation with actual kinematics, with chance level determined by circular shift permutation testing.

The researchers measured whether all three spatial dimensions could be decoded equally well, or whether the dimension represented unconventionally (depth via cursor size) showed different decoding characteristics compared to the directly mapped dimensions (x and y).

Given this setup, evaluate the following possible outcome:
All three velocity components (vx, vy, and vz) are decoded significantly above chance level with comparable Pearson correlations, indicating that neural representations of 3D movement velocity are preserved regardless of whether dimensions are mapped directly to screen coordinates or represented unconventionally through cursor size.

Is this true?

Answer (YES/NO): NO